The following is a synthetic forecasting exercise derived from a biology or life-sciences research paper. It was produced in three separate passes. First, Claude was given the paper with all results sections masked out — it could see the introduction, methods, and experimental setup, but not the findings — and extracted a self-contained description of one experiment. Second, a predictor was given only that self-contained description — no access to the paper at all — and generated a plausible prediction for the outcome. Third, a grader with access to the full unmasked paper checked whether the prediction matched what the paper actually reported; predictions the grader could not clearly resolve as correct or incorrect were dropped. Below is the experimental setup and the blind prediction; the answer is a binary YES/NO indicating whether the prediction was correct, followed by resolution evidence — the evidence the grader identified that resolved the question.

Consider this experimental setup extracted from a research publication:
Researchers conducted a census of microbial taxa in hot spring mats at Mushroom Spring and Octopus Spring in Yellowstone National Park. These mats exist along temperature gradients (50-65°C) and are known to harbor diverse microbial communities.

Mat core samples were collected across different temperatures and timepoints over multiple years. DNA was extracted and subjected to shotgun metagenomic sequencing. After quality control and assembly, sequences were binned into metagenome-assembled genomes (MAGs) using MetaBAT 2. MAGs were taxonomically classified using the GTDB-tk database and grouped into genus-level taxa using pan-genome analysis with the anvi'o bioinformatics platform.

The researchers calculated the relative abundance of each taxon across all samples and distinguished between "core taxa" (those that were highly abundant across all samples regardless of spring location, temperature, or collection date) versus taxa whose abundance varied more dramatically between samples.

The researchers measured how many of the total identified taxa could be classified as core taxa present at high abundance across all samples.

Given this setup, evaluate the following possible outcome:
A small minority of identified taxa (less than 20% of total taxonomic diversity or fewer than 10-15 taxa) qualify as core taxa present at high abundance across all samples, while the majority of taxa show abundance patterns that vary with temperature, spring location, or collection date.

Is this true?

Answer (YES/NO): YES